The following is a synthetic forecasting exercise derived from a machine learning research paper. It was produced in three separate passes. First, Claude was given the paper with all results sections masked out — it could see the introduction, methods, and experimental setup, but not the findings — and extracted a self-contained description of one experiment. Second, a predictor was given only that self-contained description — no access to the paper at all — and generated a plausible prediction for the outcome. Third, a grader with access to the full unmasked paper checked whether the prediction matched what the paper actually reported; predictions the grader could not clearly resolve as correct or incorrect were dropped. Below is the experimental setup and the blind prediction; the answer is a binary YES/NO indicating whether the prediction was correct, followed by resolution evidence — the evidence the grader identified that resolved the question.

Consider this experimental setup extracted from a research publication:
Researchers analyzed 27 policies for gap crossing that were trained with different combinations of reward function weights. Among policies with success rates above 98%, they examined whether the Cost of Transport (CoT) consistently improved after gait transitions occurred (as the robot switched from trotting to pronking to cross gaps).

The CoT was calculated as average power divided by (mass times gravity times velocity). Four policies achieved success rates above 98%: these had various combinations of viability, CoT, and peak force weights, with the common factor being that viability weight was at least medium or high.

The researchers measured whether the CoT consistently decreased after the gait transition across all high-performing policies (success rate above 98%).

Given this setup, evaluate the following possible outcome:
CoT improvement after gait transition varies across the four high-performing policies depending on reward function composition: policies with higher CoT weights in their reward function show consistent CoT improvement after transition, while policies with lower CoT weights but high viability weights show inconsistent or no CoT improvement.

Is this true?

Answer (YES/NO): NO